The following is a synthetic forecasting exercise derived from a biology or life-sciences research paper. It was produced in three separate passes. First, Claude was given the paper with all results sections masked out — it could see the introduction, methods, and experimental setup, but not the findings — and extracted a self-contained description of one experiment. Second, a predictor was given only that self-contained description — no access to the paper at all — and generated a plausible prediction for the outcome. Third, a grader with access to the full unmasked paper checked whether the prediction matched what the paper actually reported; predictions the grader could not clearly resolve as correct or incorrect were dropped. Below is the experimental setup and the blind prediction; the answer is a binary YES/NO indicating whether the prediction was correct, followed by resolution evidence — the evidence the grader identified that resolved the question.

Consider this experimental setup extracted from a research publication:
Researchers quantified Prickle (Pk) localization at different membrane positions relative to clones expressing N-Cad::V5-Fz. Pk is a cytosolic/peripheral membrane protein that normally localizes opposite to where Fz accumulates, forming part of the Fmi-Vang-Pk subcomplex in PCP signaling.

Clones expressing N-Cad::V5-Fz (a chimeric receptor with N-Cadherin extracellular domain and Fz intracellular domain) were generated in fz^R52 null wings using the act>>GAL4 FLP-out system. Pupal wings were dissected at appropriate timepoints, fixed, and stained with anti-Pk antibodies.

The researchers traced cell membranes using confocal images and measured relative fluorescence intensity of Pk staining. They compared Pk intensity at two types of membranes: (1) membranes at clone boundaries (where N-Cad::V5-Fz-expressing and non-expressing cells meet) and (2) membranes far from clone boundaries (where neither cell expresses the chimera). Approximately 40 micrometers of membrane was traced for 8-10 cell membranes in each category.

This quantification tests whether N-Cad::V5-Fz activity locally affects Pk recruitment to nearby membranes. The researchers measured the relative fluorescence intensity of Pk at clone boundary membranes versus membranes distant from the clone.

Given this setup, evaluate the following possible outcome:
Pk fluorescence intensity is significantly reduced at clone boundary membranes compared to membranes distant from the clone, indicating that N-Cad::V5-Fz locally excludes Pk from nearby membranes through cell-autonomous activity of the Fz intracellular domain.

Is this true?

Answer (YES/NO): NO